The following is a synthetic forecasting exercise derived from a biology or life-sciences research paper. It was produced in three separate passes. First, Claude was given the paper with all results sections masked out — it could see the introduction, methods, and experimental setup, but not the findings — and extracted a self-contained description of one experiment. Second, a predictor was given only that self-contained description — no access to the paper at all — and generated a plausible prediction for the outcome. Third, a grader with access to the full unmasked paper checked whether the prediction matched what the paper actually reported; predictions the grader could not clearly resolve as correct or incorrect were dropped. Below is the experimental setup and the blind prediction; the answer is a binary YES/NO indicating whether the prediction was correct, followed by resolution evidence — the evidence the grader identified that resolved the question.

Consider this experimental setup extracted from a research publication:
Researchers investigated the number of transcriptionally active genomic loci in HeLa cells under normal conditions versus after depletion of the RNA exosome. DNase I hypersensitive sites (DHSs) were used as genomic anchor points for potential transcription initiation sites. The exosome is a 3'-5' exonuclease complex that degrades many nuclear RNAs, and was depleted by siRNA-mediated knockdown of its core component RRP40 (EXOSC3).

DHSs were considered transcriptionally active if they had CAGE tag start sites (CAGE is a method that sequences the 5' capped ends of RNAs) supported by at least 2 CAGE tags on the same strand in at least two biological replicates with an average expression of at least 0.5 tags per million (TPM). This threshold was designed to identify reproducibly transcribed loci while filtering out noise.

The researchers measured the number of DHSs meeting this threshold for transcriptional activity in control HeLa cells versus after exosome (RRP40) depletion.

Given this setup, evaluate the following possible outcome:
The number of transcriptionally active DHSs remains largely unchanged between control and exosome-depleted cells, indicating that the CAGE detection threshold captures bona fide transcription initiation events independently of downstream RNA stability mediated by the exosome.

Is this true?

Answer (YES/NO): NO